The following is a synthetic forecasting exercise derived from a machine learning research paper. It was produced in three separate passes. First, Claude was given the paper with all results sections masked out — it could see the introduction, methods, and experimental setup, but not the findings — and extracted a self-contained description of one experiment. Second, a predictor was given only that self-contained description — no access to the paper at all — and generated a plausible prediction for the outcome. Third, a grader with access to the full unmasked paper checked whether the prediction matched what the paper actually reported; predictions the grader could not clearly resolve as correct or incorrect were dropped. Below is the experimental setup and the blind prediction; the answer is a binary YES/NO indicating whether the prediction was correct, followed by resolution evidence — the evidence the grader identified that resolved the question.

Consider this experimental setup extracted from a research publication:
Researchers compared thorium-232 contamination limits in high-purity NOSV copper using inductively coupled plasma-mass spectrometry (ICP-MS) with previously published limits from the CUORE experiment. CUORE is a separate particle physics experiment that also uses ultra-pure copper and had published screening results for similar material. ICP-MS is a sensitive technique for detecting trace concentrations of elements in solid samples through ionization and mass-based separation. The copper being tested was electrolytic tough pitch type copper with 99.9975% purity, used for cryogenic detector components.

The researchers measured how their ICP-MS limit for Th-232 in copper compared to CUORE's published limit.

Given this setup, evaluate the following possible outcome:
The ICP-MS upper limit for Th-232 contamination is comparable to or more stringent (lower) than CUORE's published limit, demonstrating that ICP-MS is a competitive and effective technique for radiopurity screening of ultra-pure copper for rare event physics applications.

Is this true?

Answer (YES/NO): YES